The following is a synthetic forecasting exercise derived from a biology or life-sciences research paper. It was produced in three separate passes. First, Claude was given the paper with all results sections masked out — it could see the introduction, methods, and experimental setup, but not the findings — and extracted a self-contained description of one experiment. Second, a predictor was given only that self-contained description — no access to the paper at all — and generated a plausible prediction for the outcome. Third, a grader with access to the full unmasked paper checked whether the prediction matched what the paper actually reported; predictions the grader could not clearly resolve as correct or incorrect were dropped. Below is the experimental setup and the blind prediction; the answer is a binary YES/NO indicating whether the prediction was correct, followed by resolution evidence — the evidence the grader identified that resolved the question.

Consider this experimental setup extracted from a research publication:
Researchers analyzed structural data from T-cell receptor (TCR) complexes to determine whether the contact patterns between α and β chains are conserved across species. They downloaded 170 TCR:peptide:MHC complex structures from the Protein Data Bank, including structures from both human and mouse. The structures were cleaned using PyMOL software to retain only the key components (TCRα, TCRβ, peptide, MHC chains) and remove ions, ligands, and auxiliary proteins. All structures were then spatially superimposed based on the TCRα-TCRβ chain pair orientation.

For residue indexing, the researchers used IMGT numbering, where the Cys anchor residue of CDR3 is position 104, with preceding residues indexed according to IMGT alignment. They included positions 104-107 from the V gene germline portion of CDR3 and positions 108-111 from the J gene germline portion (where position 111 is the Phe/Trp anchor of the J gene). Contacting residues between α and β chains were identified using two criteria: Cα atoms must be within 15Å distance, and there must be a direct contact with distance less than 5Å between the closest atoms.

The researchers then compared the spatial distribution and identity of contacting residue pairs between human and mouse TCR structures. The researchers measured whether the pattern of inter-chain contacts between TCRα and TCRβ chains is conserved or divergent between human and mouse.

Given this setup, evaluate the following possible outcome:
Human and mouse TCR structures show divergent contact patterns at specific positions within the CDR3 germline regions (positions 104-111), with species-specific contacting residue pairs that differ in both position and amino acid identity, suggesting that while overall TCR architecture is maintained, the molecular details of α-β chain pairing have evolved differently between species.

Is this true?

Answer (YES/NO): NO